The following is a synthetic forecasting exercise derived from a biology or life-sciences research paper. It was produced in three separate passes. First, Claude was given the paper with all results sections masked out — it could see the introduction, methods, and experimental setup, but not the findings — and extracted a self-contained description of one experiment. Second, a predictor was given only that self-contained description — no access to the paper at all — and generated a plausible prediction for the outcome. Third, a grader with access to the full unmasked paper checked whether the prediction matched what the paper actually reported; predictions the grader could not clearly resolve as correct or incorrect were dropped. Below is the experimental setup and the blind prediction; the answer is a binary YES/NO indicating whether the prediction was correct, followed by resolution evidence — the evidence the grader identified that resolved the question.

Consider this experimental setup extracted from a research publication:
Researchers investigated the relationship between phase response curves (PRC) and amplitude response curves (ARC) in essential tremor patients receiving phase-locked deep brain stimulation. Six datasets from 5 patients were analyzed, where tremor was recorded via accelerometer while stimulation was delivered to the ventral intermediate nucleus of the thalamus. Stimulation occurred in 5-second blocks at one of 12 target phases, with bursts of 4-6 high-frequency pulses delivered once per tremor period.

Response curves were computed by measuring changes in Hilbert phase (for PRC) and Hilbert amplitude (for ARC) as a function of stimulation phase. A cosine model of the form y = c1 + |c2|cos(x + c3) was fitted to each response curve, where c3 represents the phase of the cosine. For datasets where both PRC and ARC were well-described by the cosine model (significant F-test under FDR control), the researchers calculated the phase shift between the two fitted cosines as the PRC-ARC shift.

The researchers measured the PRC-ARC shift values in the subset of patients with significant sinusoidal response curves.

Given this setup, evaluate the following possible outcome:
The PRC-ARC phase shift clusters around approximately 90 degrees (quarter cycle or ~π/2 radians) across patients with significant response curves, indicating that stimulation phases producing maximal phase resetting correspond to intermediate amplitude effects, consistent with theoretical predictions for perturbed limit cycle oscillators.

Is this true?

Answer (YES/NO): NO